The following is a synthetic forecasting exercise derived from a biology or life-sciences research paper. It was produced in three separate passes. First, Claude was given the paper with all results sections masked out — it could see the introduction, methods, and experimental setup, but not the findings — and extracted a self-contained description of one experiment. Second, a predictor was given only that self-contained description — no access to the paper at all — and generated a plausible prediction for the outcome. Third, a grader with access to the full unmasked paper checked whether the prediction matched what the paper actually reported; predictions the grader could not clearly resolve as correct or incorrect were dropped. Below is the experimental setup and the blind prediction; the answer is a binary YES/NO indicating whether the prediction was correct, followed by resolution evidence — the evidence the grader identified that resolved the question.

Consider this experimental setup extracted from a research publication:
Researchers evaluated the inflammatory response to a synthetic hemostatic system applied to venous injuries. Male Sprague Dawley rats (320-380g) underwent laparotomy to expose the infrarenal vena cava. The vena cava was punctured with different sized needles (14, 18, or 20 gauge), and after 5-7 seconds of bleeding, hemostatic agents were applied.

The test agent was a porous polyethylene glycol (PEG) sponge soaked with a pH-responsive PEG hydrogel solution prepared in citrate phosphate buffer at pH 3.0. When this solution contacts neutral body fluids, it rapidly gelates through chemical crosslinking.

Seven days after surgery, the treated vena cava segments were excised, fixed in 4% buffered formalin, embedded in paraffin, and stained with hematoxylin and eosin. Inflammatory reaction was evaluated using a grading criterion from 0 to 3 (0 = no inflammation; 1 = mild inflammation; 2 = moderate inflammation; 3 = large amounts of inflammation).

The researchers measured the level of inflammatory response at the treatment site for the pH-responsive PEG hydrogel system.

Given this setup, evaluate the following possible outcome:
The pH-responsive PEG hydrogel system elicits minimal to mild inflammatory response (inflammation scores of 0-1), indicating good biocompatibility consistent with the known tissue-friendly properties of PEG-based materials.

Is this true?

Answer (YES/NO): YES